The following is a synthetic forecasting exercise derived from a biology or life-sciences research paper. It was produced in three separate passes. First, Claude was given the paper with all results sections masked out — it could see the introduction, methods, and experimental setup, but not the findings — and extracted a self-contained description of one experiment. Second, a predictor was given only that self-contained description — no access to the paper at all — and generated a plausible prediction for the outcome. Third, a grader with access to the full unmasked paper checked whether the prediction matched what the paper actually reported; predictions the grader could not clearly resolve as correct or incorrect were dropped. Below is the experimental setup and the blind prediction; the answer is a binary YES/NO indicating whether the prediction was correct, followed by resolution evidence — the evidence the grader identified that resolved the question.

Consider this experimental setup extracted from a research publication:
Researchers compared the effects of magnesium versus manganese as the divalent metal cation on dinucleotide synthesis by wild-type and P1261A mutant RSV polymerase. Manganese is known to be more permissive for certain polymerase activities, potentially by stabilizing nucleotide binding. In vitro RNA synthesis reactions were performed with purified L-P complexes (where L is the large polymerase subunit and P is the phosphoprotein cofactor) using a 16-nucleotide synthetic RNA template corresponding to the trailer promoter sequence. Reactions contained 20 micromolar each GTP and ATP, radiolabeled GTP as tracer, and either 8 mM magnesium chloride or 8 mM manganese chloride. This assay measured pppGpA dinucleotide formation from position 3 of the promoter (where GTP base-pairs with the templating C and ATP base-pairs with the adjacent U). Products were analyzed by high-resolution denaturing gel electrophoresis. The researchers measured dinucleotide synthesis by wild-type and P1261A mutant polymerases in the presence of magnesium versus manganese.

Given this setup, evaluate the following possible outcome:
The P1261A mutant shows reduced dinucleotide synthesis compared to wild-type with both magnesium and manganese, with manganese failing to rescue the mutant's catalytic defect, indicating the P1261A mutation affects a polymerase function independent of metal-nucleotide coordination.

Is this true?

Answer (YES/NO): NO